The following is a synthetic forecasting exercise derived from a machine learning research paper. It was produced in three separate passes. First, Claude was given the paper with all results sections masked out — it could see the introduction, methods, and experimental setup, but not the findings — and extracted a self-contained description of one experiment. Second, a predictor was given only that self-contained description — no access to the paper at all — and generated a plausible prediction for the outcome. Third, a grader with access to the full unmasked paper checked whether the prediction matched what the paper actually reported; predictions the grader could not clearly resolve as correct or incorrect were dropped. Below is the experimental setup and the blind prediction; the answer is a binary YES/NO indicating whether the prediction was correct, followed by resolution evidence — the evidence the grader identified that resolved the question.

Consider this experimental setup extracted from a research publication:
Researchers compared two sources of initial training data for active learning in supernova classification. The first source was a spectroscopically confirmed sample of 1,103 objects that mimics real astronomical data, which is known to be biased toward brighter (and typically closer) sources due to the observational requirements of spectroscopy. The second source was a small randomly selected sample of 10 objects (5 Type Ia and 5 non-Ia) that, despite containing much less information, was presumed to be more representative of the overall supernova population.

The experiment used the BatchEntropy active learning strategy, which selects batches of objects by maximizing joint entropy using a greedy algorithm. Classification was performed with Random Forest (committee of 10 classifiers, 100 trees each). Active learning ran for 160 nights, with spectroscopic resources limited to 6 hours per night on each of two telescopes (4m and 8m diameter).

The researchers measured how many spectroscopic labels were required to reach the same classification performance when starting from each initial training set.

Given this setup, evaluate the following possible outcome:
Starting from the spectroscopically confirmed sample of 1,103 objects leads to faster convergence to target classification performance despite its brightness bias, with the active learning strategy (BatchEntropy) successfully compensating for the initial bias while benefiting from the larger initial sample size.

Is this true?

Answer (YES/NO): NO